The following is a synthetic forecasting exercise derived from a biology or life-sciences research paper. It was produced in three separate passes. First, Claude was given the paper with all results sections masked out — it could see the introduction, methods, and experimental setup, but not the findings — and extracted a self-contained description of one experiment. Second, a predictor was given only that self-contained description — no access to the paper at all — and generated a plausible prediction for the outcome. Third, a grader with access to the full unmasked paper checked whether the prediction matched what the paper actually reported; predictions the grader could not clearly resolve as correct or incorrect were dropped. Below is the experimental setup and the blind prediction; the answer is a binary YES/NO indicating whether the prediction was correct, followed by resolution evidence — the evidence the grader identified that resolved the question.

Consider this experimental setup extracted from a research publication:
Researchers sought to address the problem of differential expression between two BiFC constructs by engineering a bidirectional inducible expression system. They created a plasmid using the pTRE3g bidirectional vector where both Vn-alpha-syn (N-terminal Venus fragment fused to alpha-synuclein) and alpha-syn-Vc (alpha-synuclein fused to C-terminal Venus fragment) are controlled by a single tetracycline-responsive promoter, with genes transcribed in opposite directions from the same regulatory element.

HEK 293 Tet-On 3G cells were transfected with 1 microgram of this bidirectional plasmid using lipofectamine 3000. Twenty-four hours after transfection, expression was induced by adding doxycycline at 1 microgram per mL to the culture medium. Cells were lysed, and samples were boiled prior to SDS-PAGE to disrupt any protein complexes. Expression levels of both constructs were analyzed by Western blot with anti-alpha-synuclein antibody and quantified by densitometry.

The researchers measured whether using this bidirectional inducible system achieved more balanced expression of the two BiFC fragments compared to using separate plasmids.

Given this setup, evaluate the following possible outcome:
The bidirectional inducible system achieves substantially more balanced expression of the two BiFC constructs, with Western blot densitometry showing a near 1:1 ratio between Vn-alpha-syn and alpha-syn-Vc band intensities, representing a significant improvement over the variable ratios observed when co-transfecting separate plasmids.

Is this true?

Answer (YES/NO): NO